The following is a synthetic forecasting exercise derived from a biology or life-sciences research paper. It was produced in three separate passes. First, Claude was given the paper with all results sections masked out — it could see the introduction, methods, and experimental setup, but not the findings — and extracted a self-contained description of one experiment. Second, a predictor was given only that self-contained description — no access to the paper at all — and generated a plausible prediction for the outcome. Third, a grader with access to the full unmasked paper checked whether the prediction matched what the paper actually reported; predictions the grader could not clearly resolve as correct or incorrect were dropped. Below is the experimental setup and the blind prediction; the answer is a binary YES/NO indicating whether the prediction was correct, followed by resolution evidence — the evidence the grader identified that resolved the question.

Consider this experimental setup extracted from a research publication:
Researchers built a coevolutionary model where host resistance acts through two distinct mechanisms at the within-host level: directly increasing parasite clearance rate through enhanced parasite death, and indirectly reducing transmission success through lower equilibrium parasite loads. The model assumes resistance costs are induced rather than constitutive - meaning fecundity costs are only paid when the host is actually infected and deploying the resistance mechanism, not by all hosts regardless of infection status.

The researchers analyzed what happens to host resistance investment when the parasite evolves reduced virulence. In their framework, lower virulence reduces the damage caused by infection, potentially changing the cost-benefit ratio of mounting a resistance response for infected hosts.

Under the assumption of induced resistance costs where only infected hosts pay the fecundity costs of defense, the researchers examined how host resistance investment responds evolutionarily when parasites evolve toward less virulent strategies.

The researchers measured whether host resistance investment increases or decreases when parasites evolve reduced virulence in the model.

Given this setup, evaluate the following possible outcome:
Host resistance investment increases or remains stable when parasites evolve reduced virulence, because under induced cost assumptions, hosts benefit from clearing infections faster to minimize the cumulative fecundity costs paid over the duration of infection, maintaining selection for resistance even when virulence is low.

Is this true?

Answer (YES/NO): NO